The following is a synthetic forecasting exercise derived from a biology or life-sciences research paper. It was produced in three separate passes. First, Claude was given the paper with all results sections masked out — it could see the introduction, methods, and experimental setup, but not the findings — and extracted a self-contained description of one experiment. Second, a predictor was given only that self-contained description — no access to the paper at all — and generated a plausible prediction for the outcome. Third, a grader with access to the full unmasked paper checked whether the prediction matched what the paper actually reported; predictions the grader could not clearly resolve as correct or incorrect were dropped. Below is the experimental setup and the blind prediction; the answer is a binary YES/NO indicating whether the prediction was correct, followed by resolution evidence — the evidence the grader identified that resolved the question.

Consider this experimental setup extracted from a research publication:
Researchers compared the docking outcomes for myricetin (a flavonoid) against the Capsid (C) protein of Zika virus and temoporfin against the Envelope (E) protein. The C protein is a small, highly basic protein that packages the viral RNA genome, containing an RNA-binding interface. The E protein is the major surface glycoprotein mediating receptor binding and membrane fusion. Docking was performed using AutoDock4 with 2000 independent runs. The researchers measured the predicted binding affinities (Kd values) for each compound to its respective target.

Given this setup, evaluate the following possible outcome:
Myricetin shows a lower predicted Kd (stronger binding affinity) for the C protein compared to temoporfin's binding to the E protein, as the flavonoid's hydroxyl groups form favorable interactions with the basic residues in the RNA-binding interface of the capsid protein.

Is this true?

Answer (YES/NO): NO